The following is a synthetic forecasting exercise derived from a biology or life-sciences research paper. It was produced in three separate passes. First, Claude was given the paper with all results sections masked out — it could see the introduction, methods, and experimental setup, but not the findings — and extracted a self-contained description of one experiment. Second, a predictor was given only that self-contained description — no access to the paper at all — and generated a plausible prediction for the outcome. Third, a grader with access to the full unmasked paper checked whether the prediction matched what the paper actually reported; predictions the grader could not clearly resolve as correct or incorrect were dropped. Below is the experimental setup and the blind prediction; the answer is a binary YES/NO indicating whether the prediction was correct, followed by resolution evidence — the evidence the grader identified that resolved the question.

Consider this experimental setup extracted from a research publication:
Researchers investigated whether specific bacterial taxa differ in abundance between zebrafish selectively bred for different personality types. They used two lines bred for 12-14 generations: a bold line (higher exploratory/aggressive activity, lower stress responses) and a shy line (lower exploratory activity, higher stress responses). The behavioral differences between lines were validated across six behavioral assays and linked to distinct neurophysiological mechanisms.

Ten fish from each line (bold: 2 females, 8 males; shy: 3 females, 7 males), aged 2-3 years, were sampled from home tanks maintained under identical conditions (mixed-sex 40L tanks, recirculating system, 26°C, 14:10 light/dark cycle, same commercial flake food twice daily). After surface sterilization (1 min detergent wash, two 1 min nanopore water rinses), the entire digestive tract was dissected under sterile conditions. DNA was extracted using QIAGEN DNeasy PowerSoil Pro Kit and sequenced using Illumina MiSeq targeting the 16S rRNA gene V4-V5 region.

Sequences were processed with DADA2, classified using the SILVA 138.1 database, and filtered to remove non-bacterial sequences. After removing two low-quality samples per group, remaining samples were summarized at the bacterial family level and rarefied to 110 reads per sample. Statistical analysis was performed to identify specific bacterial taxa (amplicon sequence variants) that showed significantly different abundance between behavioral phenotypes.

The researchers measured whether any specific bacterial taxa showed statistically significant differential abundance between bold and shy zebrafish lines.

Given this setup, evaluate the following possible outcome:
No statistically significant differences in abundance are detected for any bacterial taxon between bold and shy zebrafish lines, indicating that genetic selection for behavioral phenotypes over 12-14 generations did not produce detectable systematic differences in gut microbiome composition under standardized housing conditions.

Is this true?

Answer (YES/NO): NO